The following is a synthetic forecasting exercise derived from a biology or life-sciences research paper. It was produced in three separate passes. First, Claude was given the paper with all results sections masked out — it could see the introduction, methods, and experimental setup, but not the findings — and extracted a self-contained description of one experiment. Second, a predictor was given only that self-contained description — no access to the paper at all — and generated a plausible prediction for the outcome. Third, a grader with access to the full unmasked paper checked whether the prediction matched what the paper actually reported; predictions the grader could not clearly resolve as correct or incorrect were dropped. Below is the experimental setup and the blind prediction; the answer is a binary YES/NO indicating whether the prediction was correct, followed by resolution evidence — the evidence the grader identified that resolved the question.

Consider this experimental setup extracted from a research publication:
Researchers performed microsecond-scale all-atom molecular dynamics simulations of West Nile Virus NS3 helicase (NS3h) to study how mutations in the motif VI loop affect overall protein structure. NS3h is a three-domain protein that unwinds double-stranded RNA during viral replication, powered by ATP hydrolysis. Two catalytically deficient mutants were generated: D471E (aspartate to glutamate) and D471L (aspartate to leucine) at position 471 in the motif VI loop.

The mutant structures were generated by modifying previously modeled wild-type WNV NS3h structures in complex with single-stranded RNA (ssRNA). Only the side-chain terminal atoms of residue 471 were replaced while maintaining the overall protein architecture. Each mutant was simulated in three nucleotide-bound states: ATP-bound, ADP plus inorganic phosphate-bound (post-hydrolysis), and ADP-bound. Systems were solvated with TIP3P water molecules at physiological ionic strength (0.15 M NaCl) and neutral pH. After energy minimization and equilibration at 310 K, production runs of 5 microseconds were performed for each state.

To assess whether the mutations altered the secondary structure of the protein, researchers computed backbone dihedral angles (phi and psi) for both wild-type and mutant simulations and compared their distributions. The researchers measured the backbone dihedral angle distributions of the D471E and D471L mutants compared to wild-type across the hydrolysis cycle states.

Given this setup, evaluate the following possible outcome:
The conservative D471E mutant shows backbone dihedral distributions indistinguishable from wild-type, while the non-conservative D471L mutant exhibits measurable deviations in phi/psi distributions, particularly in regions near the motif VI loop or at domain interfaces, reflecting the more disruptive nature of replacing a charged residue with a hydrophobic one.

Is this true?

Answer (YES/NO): NO